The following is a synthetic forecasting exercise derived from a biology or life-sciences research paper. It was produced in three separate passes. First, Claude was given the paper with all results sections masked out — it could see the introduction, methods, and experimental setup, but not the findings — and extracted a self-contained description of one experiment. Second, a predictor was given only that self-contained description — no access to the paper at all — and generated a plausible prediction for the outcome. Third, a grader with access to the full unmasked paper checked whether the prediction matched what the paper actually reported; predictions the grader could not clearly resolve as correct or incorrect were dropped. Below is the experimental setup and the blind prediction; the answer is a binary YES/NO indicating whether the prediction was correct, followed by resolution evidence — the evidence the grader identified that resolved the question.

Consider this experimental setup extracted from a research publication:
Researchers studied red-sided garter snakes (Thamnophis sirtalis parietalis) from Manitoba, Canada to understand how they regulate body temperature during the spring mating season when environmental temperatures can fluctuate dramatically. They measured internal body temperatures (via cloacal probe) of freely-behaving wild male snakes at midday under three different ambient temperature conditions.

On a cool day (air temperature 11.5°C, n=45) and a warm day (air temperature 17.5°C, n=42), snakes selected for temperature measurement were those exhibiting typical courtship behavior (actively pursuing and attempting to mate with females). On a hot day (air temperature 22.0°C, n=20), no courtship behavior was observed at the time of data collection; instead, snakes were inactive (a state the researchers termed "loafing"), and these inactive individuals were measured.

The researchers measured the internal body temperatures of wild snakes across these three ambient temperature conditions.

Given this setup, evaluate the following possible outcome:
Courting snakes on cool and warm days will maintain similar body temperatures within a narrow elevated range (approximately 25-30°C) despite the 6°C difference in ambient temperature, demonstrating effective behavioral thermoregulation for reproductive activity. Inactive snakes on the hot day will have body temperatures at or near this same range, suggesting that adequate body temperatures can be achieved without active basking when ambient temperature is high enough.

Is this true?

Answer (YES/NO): NO